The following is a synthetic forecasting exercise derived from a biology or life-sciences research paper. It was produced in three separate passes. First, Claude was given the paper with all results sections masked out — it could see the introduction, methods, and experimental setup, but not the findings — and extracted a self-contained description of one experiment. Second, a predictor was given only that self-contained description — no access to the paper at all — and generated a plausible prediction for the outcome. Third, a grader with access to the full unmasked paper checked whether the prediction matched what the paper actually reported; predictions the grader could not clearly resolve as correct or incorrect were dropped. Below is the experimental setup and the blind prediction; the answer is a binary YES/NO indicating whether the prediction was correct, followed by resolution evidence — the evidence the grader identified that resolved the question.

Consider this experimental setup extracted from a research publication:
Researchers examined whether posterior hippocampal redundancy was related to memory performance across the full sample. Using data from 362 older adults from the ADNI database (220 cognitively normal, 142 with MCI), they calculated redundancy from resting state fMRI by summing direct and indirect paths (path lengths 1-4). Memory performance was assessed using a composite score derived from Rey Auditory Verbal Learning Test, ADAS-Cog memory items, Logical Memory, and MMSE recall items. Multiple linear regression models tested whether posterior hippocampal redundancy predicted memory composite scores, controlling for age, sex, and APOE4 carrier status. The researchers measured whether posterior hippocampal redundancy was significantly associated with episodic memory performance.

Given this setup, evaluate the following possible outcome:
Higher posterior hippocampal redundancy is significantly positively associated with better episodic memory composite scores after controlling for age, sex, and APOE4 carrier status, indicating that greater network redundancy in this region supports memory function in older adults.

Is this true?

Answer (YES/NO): YES